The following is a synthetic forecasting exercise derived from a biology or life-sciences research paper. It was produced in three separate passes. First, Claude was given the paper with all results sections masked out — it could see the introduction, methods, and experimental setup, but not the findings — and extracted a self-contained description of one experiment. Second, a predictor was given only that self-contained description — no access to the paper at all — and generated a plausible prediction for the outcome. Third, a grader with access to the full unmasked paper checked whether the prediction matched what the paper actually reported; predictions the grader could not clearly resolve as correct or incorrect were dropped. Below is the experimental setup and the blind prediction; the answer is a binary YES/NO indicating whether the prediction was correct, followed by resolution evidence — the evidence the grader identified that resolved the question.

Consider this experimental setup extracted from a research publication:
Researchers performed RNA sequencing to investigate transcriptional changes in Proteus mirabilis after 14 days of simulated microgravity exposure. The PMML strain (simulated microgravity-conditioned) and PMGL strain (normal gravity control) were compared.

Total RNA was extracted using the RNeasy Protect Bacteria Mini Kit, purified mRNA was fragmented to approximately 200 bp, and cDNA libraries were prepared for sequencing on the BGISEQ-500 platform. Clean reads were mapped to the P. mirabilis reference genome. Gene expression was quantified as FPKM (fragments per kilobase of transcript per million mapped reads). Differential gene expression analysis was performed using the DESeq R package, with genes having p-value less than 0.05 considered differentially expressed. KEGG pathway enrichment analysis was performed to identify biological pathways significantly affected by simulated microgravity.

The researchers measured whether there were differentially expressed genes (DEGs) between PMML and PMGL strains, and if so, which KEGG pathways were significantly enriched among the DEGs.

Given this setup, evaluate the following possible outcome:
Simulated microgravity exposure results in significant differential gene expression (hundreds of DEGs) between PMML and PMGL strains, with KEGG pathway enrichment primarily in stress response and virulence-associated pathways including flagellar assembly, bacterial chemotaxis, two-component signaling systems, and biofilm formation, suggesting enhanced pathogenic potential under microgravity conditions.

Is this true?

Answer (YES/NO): NO